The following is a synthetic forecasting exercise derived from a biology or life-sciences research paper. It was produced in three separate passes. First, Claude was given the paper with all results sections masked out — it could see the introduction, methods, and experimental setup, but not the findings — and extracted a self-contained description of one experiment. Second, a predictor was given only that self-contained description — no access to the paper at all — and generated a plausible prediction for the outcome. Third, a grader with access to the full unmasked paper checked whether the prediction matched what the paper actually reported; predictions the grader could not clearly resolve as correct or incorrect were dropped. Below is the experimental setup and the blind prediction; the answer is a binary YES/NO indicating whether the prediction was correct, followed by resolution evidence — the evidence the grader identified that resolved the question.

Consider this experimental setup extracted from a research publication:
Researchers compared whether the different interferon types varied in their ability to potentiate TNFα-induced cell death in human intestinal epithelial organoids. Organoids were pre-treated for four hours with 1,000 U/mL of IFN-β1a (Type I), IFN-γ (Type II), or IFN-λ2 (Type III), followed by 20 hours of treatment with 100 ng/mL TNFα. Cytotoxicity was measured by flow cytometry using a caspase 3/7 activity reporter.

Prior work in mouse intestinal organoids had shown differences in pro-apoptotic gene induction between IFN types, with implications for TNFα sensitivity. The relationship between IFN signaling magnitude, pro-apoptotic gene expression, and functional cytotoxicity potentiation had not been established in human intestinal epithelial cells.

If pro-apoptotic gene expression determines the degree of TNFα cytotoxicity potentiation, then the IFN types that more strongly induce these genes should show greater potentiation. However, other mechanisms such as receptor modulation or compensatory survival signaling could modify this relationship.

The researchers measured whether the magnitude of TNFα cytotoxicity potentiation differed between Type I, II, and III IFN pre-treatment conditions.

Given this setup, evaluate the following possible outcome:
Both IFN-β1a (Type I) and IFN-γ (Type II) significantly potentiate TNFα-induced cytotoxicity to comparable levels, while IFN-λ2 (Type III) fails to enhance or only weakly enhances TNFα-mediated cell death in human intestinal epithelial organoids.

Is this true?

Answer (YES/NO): YES